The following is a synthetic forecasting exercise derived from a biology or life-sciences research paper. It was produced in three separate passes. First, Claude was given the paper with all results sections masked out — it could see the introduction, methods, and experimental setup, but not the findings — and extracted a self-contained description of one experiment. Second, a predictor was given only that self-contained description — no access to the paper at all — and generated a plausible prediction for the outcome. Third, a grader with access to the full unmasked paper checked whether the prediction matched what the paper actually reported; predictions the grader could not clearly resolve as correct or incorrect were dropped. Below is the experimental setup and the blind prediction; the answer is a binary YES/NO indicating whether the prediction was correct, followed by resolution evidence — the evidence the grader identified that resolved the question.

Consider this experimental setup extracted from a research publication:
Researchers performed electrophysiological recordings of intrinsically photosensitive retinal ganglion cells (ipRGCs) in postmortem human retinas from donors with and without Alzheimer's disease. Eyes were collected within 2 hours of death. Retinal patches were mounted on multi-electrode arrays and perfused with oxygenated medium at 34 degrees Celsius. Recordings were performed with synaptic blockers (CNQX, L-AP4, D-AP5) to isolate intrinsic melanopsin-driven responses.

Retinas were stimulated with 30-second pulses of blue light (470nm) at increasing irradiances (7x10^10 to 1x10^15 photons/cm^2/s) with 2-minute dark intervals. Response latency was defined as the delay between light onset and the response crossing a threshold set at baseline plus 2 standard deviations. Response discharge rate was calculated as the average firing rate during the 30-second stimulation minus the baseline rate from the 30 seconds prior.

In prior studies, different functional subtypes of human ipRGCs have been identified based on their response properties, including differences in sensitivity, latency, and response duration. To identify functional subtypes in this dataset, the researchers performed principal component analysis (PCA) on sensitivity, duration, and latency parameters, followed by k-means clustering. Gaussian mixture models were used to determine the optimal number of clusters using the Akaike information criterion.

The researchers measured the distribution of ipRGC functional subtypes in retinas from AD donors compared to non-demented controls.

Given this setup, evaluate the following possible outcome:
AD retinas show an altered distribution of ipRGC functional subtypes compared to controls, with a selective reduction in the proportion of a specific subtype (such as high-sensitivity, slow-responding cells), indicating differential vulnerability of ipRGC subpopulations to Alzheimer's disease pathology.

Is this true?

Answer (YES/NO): NO